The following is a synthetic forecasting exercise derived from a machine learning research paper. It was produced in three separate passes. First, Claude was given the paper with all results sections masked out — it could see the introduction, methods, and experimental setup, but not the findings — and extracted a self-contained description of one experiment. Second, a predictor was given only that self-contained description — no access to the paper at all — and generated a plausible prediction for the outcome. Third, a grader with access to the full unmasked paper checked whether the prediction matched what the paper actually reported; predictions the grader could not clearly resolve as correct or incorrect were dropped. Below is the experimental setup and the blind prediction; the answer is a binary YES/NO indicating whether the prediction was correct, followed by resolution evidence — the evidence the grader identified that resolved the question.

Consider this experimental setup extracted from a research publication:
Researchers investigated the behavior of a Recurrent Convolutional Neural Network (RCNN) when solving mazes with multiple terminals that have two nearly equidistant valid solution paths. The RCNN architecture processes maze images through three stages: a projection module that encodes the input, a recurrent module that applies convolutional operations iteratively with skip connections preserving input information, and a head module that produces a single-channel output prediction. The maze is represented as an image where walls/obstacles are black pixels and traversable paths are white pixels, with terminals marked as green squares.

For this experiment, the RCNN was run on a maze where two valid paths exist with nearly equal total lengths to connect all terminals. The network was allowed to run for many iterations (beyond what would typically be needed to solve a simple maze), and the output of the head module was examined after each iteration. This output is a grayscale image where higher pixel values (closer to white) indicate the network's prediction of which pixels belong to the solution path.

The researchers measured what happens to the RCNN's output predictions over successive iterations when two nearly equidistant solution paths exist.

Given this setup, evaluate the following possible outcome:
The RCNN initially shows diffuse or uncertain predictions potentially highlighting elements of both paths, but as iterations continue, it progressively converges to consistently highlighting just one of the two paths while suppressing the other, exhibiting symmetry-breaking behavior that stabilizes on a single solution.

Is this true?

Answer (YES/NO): NO